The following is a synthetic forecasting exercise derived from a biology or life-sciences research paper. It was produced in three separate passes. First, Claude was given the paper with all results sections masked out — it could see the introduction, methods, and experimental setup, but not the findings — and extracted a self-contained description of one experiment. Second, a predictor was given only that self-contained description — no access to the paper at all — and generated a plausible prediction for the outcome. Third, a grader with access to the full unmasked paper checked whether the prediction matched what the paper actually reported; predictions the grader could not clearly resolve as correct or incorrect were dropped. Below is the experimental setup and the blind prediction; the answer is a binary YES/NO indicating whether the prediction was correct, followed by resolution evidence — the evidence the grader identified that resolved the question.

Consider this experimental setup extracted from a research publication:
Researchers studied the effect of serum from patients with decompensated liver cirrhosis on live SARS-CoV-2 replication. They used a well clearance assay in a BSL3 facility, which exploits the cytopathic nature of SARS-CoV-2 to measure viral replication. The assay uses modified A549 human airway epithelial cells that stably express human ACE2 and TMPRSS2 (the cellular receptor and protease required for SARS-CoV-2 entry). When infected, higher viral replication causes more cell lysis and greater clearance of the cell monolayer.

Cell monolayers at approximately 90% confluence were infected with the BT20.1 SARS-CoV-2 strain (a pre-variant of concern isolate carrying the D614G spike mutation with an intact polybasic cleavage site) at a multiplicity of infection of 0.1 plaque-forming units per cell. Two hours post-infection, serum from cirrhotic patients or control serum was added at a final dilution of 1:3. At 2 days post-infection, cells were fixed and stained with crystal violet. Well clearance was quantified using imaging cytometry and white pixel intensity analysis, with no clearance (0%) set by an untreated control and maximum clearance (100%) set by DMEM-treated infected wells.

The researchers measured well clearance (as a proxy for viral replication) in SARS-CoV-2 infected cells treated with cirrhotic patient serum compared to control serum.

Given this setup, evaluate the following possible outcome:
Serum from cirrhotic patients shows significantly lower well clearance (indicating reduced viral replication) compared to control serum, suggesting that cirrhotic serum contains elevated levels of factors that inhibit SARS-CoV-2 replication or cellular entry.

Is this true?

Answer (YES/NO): NO